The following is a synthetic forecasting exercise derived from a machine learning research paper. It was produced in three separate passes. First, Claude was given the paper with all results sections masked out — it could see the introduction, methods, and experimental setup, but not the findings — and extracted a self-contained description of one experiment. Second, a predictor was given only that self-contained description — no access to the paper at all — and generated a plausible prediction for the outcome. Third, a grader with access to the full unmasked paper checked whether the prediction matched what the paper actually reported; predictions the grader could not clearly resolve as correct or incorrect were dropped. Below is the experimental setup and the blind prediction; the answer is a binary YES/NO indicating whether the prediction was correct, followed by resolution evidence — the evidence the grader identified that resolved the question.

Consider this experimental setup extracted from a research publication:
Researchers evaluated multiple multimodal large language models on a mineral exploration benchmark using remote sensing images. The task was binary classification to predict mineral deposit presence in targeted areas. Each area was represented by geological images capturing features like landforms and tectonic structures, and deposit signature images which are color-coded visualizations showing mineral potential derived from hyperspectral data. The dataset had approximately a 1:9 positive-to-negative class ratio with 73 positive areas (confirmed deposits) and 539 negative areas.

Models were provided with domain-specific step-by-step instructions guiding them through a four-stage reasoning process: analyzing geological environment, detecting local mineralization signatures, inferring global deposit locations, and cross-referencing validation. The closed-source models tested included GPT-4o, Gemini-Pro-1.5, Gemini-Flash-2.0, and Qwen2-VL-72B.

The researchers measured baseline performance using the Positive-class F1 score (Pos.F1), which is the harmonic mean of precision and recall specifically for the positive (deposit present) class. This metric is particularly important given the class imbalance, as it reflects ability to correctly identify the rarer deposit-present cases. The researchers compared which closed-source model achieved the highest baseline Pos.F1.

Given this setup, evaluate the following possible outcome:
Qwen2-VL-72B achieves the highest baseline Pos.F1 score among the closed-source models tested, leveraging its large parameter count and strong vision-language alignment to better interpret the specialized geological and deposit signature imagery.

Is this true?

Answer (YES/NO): NO